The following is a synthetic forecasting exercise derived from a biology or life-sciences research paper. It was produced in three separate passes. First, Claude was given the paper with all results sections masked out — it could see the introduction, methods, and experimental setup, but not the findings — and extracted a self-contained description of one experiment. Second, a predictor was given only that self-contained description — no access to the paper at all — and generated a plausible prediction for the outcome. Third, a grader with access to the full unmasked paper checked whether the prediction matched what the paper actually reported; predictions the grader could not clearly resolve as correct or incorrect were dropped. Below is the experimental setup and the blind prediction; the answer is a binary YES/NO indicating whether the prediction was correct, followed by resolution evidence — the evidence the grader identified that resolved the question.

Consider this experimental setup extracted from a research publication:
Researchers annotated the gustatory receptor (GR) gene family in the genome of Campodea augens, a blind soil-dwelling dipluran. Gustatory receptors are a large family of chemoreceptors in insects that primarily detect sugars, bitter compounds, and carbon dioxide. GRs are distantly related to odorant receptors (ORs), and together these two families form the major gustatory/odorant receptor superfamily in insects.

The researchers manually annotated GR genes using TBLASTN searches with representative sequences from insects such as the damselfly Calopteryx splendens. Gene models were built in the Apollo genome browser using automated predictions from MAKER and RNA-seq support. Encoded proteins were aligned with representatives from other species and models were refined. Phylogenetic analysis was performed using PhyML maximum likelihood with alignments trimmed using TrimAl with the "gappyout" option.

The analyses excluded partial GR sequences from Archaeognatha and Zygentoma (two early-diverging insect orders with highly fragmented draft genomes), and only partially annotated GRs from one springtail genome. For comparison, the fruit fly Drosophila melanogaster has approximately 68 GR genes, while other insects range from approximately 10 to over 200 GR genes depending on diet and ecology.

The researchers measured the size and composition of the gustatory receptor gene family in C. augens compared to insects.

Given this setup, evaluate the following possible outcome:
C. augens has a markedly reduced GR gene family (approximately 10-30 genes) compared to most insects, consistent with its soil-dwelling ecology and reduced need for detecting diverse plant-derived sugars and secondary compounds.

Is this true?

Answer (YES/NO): NO